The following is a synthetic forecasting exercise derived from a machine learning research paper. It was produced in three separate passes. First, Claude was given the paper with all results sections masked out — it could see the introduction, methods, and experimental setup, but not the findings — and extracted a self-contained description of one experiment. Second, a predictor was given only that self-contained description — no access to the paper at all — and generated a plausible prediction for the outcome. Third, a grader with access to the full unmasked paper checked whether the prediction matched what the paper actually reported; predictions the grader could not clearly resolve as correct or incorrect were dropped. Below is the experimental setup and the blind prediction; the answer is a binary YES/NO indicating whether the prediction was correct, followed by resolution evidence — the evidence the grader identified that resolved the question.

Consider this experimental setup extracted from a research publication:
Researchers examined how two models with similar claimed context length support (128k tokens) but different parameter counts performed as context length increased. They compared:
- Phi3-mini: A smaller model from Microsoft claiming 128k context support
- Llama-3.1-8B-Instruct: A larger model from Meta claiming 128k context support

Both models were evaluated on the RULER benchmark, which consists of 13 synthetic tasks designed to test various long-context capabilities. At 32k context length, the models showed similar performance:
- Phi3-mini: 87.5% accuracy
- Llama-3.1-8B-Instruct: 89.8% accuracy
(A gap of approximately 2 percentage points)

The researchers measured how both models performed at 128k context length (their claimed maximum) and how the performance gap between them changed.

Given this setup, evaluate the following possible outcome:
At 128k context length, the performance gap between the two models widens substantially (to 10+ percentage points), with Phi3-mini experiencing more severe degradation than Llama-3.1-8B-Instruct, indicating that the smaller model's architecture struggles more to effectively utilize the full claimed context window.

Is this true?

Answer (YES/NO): YES